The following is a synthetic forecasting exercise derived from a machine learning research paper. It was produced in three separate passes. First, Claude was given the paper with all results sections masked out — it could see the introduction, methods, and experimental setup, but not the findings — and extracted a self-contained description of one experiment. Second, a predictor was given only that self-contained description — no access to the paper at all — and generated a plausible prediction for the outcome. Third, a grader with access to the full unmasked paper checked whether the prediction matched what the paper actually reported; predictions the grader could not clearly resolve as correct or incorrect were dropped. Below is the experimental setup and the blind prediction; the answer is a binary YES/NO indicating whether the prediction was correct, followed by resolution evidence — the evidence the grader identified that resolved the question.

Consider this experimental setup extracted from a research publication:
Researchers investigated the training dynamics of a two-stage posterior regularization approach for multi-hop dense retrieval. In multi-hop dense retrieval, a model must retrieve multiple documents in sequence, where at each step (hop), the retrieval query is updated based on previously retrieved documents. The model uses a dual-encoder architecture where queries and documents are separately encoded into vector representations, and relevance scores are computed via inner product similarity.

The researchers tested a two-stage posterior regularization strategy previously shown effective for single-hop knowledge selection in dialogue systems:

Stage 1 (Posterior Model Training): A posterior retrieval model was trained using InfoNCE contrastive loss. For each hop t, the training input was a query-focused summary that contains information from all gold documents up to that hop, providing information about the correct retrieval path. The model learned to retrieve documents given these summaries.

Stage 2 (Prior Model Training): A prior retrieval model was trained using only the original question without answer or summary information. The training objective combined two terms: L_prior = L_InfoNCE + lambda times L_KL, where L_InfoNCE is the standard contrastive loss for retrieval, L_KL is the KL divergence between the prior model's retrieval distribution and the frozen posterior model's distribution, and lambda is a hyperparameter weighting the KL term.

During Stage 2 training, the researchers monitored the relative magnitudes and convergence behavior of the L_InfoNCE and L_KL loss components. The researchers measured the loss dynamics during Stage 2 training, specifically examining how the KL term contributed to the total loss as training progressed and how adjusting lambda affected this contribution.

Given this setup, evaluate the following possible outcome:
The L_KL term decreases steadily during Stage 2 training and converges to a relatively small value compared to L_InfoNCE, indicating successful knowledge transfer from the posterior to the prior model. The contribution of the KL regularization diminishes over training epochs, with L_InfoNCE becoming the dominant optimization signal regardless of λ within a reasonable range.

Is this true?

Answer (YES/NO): NO